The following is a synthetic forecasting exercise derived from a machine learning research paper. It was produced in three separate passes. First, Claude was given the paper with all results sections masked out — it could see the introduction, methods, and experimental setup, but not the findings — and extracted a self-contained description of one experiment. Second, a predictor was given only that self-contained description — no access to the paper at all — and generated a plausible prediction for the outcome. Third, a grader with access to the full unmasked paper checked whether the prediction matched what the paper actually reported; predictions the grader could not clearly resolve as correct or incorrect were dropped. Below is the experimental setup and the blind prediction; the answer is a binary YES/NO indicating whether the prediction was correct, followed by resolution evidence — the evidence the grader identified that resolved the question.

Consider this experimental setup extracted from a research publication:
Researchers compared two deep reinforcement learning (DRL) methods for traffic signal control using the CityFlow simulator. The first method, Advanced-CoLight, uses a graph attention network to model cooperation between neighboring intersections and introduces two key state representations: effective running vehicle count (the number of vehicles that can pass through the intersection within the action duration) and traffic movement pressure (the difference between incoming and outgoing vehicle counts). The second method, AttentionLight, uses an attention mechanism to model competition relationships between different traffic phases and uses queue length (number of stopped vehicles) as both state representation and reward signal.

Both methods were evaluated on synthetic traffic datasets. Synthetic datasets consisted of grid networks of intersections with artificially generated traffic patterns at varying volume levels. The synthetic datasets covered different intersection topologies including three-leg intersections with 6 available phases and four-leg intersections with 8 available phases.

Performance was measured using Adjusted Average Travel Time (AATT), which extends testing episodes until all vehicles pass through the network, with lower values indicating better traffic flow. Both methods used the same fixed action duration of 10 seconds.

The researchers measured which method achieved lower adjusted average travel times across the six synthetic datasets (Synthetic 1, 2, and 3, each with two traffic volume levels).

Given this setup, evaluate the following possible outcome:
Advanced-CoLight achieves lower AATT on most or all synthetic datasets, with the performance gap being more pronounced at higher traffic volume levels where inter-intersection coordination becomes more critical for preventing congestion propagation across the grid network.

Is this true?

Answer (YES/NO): NO